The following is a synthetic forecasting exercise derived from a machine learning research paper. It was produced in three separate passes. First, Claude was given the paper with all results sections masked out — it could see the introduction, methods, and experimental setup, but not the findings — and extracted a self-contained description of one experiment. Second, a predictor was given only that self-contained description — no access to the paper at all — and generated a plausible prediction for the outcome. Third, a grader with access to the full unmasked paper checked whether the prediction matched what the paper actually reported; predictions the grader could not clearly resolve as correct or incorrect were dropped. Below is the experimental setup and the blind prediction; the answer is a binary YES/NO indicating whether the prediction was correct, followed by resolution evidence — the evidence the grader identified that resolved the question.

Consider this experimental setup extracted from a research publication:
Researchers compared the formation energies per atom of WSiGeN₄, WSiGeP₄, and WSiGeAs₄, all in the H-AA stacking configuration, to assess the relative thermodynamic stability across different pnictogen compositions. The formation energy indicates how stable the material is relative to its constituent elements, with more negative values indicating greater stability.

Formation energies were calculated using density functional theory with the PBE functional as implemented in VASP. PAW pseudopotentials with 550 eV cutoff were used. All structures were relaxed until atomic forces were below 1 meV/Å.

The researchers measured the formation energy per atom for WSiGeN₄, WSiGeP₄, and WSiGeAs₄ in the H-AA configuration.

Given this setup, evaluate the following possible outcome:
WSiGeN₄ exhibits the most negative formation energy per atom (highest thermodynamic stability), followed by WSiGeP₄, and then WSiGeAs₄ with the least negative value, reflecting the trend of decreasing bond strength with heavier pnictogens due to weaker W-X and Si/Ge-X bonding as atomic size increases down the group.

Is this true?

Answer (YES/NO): YES